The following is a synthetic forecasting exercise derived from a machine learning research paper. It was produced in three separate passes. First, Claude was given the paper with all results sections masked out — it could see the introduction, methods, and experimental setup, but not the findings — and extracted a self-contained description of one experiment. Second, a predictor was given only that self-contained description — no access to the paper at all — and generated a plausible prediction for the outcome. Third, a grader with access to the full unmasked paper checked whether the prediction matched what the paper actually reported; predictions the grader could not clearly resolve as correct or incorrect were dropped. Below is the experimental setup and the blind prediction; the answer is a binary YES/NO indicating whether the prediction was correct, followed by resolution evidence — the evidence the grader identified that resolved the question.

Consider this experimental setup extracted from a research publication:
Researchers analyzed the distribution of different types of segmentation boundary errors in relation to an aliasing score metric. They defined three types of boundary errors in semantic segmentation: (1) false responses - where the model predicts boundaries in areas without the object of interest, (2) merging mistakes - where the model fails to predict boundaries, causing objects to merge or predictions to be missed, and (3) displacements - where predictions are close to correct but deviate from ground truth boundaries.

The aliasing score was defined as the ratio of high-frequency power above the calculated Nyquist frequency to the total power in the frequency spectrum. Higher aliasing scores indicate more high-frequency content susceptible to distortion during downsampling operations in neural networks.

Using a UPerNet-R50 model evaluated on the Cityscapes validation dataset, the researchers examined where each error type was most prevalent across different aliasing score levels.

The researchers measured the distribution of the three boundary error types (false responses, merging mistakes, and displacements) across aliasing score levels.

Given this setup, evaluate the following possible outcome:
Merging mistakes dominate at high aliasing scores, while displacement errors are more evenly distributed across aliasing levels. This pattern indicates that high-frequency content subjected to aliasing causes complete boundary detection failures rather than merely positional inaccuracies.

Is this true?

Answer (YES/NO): NO